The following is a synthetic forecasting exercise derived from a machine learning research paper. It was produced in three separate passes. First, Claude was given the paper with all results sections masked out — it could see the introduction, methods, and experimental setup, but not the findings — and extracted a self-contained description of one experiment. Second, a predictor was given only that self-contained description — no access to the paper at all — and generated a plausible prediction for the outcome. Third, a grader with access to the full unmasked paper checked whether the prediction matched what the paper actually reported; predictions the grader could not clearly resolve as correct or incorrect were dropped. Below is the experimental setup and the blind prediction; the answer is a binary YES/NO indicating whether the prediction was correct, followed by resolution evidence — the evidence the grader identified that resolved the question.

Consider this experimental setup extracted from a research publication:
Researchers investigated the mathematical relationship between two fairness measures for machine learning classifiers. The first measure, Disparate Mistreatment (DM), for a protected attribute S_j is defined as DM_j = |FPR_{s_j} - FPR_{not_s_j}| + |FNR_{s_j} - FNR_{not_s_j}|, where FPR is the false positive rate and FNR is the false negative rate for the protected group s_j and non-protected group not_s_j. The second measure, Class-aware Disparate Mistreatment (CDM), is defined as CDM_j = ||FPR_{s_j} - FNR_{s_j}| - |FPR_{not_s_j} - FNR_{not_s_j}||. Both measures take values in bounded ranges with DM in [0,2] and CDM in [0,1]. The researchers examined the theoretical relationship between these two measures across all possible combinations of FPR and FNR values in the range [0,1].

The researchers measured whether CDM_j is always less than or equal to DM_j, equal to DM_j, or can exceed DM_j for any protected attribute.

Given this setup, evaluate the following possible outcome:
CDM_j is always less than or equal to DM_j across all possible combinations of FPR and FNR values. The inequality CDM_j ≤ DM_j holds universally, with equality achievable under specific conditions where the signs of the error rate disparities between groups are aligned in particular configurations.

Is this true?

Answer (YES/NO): YES